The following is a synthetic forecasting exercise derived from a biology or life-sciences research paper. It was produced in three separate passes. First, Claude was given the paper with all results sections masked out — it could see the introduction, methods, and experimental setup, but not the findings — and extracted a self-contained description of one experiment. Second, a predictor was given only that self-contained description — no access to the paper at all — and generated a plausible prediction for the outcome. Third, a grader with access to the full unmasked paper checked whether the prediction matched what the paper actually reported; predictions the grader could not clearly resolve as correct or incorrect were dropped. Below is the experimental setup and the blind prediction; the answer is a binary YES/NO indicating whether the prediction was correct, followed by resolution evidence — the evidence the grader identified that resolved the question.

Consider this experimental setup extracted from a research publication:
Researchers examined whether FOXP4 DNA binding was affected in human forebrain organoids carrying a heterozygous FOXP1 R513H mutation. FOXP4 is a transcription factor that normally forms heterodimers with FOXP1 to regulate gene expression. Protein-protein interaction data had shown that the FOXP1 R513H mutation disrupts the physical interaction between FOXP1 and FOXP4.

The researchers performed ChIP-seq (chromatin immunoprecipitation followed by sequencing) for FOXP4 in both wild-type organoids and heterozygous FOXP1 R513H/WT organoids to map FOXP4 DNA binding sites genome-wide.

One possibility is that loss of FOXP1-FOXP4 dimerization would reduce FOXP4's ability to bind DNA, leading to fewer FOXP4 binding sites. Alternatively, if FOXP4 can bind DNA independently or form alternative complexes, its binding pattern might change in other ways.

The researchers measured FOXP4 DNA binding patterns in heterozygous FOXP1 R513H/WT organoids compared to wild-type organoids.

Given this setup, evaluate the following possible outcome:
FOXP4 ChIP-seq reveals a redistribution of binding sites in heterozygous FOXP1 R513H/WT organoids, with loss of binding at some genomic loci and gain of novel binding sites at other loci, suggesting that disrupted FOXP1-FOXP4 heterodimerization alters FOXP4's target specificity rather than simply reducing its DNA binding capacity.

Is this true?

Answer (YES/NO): YES